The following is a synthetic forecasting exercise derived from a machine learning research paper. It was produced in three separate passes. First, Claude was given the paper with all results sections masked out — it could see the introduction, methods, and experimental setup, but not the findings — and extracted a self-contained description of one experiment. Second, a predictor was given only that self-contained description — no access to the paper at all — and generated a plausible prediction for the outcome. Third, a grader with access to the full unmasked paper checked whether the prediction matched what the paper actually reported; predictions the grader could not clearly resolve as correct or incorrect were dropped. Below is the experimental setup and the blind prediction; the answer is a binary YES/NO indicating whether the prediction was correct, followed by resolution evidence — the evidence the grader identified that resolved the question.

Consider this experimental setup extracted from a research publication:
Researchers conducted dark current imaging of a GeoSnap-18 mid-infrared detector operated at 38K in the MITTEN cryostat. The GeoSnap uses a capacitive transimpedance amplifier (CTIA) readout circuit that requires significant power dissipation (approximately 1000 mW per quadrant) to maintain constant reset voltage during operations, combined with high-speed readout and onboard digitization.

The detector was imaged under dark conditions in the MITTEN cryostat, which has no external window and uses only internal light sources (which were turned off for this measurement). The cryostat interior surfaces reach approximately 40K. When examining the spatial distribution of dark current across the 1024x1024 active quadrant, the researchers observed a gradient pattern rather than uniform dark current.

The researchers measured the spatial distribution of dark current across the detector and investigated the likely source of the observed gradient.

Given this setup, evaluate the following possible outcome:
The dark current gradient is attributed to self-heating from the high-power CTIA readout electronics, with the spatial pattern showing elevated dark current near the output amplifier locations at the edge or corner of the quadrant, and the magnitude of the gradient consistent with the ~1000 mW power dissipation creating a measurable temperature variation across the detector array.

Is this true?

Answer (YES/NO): NO